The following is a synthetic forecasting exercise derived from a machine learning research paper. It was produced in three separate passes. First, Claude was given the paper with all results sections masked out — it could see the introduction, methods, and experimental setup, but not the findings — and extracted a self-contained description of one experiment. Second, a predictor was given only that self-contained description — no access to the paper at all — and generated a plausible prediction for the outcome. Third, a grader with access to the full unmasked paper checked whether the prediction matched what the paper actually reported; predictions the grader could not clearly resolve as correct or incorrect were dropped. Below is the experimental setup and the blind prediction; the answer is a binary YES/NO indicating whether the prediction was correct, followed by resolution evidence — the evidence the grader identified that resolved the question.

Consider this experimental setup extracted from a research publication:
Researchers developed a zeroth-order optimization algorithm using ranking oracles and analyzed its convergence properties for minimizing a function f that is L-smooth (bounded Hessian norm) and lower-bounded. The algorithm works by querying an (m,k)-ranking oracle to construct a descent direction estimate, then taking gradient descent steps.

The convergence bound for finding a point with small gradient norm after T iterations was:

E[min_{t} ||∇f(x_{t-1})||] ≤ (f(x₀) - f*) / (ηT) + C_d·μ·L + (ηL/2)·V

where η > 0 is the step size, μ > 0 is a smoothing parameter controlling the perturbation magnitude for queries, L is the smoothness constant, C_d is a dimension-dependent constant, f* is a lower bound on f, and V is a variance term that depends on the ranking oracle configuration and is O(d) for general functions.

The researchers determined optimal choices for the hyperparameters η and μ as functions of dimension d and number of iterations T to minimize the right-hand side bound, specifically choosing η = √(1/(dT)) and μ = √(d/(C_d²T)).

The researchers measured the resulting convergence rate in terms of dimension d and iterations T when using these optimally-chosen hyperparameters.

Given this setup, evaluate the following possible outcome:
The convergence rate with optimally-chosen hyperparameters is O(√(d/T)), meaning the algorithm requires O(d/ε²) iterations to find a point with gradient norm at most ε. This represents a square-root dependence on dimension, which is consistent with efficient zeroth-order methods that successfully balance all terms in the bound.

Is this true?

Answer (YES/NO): YES